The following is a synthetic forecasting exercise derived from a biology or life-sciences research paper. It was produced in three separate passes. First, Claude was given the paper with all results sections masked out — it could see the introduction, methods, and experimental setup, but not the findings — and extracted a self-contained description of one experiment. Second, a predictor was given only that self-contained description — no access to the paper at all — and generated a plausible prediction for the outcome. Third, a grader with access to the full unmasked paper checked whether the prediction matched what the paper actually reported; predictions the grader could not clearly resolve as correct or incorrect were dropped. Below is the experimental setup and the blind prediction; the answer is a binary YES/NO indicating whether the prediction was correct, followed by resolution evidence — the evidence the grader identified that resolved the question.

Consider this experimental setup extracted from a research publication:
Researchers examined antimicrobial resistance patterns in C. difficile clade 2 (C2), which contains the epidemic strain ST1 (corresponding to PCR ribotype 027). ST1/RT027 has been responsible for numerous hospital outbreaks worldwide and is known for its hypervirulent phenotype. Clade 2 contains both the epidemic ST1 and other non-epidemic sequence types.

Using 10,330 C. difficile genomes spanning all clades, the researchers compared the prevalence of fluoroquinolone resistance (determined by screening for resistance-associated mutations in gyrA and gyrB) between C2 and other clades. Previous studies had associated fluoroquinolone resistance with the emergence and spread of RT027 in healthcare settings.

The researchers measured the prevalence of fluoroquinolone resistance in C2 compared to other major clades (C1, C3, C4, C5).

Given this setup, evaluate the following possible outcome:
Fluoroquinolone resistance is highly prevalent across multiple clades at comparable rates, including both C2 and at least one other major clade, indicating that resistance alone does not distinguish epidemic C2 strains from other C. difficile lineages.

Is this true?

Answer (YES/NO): NO